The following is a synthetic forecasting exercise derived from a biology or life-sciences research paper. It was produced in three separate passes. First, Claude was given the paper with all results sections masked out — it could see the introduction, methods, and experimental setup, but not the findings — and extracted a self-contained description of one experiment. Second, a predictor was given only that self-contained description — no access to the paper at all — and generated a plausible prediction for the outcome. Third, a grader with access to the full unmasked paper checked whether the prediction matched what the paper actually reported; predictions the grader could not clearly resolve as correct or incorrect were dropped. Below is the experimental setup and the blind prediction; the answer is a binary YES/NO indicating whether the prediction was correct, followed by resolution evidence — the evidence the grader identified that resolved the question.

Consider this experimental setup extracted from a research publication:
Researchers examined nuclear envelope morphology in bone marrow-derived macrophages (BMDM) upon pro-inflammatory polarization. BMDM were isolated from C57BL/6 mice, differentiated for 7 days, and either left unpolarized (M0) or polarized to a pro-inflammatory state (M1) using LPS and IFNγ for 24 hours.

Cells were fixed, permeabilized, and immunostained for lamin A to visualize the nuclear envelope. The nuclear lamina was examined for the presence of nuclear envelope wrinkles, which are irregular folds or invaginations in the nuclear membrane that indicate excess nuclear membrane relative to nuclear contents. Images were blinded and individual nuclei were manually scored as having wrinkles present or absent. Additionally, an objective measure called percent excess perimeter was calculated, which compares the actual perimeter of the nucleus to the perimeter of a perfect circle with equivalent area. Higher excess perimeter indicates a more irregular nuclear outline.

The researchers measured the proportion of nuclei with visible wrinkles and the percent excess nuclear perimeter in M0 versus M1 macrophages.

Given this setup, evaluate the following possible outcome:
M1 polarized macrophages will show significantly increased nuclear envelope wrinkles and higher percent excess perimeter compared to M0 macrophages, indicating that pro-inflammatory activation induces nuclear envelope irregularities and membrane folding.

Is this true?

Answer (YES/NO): YES